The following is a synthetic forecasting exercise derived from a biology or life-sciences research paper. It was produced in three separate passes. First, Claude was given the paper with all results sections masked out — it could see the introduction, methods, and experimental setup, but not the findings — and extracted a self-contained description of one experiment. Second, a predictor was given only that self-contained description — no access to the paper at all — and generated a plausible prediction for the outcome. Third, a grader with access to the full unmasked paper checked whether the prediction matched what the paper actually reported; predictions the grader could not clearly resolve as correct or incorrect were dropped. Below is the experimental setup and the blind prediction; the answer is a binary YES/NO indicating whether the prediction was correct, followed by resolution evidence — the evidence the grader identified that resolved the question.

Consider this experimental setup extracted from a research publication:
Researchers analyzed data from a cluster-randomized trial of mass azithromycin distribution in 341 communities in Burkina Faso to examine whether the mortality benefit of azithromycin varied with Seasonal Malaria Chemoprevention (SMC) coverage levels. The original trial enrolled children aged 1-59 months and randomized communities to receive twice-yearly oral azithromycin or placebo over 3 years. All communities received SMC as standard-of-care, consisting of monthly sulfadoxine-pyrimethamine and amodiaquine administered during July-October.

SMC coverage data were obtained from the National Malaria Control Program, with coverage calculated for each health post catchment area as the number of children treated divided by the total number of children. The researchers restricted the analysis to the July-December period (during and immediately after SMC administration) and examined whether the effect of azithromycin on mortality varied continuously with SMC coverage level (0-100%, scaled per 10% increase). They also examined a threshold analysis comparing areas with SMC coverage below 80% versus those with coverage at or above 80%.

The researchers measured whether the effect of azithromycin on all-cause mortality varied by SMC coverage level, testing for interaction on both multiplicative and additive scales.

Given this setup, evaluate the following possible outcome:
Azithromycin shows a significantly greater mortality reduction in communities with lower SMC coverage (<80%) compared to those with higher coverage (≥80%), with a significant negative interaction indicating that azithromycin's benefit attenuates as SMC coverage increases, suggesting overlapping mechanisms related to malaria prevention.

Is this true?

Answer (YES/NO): NO